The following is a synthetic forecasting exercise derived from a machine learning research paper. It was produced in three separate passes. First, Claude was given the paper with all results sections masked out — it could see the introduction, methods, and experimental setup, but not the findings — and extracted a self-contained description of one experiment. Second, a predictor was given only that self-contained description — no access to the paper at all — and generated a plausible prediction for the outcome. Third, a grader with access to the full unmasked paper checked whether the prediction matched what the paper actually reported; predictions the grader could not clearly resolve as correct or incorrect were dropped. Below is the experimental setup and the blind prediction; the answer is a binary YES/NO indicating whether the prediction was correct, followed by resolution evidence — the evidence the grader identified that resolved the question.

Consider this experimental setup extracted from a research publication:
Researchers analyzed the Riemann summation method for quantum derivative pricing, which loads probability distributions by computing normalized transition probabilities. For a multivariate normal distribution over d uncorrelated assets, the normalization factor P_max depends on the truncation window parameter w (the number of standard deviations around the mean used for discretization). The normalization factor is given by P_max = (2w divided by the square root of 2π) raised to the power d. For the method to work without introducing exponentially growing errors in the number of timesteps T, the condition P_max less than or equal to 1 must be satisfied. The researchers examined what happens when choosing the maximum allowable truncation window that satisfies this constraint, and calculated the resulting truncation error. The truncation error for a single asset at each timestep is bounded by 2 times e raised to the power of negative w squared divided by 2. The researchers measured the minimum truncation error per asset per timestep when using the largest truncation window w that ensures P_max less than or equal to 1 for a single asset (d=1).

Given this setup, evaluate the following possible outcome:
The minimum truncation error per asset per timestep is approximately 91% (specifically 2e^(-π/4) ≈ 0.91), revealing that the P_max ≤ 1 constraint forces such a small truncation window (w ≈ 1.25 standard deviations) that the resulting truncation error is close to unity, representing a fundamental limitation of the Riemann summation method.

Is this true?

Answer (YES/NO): NO